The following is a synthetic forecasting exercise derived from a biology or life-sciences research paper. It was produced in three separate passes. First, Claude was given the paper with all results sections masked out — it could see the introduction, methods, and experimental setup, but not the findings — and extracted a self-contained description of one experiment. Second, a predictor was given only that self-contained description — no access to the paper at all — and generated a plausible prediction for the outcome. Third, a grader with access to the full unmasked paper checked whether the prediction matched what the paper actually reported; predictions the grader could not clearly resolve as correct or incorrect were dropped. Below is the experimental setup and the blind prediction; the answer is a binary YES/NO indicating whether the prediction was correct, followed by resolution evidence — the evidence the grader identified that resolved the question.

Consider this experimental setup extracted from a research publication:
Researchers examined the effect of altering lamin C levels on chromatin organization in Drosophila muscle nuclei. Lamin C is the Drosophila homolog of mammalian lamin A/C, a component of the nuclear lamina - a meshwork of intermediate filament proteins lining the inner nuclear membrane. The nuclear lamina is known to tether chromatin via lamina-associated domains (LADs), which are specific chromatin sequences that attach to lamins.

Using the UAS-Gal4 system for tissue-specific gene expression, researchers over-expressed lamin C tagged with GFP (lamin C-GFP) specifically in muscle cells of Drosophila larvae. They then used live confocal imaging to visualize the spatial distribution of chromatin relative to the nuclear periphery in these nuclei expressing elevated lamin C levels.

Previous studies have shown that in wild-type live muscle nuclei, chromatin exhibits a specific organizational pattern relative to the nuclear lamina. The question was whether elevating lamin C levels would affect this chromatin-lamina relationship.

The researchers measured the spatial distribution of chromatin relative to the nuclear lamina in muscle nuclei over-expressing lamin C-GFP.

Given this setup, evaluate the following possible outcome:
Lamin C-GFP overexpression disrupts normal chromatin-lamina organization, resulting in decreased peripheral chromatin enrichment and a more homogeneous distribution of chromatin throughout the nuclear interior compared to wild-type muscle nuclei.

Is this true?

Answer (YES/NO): NO